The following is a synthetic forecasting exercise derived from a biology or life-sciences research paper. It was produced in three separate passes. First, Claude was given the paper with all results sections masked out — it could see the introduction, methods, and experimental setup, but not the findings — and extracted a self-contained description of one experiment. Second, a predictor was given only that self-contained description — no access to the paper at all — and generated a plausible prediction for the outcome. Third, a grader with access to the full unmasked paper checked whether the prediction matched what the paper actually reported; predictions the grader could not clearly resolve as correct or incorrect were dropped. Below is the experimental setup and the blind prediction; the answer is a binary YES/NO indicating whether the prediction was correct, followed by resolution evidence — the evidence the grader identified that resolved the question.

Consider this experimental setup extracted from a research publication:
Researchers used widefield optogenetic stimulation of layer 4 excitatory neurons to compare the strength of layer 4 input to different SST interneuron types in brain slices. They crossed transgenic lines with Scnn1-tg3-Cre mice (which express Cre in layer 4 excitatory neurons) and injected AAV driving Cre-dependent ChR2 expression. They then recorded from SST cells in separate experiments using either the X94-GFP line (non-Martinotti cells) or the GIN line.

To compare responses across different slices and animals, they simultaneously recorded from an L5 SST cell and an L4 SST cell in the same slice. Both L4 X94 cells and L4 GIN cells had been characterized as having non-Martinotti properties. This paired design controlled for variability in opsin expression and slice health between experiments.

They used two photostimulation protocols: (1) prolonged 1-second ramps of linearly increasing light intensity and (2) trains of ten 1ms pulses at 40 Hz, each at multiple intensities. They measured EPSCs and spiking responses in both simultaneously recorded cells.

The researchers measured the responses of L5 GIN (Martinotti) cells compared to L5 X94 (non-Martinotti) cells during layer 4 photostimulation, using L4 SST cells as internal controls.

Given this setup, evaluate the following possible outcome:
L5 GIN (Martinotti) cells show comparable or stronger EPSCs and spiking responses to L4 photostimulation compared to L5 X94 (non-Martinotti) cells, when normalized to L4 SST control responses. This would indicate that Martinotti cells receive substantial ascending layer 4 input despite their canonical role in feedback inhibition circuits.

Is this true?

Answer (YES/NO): NO